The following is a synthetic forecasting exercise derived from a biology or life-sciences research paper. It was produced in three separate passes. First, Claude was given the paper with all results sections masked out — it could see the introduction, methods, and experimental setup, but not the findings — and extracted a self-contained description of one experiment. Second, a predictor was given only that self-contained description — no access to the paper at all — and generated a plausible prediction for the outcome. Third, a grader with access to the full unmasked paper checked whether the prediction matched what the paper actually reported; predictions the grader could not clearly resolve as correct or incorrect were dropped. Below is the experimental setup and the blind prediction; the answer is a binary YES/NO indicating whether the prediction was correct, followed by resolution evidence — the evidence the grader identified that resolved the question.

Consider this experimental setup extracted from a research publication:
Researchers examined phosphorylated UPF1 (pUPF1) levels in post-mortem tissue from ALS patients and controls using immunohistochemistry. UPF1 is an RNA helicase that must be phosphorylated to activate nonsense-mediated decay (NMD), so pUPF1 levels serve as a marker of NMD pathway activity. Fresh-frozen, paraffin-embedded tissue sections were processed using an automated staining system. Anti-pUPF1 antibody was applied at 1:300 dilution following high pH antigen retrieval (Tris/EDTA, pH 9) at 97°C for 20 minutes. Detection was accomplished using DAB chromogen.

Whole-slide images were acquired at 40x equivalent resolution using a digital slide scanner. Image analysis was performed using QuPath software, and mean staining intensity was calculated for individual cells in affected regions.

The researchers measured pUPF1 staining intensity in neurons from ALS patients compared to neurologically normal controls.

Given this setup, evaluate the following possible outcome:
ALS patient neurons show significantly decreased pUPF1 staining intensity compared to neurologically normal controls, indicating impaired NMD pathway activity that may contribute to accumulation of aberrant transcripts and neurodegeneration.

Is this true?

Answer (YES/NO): NO